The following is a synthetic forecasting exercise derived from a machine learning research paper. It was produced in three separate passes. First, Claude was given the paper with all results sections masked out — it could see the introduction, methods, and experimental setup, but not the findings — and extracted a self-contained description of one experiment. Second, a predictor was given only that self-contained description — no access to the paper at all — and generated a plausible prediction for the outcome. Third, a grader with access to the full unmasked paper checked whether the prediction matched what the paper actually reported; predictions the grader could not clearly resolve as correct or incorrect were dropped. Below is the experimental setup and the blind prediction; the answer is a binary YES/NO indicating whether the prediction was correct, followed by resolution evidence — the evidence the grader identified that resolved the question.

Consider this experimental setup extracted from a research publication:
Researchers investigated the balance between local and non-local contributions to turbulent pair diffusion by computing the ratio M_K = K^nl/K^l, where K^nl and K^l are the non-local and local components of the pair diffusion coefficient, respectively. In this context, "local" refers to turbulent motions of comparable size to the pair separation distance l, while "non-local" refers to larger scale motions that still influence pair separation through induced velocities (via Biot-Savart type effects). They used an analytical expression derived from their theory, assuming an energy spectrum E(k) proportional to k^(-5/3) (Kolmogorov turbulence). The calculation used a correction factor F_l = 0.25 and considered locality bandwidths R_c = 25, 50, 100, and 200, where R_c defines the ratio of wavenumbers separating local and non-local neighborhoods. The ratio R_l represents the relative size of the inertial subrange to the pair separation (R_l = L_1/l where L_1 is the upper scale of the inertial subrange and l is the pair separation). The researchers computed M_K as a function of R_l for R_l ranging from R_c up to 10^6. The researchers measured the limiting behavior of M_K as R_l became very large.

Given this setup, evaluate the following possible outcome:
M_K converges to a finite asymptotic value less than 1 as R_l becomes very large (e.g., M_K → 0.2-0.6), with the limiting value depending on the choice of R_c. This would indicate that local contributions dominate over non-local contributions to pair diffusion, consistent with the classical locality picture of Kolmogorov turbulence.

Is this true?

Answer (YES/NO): NO